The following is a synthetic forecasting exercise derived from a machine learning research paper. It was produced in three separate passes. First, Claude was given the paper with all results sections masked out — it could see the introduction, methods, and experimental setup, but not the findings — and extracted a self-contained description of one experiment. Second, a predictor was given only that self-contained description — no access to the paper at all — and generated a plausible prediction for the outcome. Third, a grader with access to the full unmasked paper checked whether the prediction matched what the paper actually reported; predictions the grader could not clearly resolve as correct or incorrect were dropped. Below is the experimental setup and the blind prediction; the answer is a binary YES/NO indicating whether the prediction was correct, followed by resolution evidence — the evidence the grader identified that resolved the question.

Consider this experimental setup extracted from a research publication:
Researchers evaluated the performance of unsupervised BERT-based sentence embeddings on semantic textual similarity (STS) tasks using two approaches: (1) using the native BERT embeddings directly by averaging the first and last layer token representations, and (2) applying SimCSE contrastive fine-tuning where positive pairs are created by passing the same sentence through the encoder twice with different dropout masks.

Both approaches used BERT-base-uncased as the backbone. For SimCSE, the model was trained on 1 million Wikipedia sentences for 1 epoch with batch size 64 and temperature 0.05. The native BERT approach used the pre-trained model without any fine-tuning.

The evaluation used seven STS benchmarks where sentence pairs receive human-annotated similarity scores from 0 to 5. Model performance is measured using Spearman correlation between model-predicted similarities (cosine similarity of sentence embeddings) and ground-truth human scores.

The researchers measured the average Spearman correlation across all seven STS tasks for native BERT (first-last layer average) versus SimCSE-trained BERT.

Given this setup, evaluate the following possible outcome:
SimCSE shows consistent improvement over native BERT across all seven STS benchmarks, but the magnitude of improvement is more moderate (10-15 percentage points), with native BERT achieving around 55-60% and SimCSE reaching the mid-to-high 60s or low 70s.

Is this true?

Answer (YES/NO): NO